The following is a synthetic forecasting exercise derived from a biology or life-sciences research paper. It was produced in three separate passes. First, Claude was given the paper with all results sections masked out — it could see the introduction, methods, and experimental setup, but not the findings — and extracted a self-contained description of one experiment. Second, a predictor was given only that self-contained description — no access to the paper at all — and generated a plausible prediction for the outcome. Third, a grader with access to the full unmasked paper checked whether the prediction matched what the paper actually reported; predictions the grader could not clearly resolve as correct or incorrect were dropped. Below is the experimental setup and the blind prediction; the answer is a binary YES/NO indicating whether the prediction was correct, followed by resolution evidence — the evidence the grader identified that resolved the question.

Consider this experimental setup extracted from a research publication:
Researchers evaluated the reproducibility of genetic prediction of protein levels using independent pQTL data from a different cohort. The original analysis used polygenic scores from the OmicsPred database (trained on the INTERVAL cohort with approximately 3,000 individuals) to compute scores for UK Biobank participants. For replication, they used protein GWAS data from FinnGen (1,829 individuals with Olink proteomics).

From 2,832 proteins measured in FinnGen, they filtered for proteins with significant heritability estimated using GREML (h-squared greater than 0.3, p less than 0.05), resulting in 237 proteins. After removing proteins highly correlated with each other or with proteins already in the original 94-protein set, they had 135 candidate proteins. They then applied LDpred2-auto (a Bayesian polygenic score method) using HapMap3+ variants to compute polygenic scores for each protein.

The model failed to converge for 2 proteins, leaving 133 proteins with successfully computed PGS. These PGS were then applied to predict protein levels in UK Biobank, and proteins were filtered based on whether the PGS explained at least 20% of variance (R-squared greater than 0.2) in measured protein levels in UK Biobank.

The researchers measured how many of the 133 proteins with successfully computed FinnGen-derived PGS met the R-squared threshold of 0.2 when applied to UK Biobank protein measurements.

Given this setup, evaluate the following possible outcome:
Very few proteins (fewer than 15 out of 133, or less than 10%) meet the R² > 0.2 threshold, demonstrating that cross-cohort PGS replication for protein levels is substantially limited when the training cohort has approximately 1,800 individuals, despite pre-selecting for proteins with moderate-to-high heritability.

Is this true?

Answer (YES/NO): YES